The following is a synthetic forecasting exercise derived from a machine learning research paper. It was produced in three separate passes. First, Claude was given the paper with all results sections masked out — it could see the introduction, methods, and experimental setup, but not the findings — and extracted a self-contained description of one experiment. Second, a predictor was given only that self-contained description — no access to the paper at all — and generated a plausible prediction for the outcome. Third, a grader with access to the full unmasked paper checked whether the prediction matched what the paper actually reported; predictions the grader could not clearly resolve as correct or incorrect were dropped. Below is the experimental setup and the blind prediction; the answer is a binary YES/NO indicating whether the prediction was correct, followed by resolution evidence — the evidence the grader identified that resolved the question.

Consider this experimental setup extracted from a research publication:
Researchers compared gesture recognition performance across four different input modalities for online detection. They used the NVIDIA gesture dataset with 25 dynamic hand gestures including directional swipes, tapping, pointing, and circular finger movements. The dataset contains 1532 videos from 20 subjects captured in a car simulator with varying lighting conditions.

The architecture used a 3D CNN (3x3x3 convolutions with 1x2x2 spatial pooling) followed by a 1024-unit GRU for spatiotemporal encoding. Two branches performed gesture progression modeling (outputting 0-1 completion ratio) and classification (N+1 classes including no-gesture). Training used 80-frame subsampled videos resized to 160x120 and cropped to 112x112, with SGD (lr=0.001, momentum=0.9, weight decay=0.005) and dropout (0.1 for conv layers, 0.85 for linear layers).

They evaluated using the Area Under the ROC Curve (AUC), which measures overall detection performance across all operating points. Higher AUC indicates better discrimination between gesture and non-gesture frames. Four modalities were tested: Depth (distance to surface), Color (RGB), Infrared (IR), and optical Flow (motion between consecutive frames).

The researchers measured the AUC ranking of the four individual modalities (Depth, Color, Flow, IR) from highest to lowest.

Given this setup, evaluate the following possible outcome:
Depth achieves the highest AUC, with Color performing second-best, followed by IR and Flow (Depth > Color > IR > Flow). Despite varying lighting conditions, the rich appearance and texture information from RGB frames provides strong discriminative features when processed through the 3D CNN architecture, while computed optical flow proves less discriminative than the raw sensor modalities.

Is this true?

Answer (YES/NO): NO